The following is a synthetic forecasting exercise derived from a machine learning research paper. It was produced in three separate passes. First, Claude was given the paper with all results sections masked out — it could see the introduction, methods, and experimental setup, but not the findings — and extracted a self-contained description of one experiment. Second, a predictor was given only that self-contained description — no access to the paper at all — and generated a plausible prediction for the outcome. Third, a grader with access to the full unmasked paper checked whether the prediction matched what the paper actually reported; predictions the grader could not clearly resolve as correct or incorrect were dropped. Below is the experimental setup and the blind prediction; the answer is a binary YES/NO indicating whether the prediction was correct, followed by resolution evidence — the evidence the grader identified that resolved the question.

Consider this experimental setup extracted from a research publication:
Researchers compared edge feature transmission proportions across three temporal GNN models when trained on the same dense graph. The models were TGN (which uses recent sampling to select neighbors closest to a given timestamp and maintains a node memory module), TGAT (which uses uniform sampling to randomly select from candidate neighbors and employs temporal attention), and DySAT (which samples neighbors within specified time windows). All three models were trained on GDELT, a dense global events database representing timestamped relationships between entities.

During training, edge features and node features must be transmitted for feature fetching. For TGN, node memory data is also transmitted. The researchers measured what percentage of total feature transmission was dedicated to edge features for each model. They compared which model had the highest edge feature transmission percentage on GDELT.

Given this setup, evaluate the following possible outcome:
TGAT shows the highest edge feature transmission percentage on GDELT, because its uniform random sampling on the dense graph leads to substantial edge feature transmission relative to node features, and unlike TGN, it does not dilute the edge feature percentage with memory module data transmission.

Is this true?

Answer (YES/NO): YES